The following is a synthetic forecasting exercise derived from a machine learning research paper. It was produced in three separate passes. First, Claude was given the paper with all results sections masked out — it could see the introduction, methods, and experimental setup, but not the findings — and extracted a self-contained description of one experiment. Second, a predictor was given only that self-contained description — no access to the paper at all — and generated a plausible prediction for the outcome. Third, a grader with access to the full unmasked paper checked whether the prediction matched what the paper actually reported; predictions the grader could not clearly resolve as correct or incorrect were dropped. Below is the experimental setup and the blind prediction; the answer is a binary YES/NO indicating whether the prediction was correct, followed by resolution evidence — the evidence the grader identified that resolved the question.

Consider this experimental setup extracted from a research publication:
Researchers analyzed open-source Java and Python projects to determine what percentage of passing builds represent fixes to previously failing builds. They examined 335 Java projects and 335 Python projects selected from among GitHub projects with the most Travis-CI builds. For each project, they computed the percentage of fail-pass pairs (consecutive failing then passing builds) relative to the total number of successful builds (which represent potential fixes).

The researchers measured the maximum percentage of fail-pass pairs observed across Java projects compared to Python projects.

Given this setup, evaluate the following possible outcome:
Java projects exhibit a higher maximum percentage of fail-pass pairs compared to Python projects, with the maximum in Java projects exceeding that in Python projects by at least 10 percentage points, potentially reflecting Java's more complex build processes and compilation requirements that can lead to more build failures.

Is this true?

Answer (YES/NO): YES